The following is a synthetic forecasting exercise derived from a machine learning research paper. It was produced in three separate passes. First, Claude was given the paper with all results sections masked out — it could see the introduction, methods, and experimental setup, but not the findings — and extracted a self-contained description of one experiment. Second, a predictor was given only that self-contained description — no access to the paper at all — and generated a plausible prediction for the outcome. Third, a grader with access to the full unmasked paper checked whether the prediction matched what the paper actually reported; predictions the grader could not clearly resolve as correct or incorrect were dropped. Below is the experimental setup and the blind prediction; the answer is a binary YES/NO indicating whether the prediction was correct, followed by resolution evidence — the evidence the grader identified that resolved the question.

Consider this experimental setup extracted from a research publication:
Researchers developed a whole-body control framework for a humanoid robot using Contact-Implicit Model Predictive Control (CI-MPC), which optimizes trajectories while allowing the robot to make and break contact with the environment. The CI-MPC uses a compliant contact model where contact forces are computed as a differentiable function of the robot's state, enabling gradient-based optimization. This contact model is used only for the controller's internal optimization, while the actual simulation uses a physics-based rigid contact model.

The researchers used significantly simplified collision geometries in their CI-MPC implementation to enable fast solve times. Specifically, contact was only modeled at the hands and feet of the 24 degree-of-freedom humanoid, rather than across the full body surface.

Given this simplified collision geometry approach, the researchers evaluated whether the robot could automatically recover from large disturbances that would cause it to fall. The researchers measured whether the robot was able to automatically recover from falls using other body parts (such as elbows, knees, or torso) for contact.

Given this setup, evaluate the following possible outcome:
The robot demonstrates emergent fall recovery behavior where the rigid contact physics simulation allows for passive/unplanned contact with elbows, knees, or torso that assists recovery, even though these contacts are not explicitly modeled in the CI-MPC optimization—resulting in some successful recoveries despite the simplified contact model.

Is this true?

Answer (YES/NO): NO